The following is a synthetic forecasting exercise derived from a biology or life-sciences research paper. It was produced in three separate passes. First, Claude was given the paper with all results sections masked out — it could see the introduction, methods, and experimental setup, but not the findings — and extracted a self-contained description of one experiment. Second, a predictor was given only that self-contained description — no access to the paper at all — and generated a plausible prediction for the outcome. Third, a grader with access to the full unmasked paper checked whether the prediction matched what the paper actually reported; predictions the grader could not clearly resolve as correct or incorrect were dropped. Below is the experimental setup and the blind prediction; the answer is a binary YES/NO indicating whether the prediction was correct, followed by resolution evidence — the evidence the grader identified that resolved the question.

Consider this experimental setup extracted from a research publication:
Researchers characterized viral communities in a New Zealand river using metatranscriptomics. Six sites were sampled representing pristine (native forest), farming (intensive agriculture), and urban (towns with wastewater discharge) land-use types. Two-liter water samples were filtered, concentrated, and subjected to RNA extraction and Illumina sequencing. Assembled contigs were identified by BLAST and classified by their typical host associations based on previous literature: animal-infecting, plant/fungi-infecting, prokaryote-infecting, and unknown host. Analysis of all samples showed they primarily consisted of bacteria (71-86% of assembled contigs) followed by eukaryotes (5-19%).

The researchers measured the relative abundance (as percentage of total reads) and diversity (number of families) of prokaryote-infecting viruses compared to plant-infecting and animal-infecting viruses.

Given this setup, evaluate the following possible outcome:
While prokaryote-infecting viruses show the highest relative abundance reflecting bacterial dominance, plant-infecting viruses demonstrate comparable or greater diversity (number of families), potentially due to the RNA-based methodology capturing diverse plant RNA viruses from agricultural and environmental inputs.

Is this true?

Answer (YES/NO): NO